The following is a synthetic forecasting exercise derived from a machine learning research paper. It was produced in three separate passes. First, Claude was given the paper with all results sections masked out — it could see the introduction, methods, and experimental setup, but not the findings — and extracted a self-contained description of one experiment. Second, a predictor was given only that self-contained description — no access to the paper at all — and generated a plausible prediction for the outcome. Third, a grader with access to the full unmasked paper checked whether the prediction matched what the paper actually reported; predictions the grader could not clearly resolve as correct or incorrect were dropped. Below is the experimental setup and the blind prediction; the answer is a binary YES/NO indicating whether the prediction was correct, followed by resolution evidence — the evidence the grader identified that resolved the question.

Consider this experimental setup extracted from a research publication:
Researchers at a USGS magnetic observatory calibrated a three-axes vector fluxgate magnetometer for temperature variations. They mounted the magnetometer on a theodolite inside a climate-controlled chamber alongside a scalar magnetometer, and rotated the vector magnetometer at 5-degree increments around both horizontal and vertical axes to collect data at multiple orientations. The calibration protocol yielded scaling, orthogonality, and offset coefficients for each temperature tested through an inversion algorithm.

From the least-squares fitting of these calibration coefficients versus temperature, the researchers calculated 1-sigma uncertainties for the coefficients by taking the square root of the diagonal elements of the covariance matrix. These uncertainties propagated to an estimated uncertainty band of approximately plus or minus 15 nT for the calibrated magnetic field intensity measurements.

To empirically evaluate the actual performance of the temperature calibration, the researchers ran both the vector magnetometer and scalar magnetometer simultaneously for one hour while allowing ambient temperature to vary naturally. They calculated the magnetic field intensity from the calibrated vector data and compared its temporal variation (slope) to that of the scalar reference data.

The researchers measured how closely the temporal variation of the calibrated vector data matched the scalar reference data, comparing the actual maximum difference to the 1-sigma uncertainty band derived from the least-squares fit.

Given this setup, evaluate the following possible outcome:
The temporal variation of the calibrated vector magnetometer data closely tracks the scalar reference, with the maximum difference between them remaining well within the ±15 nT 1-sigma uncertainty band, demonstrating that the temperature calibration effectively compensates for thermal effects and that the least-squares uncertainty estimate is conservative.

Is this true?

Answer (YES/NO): YES